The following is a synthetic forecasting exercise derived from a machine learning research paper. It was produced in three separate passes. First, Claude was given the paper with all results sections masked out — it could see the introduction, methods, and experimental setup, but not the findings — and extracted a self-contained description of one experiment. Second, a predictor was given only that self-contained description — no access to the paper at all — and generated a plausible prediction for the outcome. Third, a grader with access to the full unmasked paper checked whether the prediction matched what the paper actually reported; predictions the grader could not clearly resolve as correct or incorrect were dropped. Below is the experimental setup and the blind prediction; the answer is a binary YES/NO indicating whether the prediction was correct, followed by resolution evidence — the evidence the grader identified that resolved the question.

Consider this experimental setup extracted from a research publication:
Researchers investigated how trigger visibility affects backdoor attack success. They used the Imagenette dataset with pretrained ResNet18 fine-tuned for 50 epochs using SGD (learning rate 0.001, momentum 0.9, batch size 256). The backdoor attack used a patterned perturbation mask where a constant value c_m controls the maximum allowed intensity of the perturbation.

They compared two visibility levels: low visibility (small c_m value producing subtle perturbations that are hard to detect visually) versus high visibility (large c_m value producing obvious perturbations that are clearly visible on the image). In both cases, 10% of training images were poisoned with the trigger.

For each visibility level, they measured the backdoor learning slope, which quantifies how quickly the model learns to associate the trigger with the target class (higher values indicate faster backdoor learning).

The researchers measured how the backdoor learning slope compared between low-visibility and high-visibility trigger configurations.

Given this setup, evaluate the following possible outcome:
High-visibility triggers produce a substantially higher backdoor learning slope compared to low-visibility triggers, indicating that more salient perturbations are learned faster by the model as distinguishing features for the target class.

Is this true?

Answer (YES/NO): YES